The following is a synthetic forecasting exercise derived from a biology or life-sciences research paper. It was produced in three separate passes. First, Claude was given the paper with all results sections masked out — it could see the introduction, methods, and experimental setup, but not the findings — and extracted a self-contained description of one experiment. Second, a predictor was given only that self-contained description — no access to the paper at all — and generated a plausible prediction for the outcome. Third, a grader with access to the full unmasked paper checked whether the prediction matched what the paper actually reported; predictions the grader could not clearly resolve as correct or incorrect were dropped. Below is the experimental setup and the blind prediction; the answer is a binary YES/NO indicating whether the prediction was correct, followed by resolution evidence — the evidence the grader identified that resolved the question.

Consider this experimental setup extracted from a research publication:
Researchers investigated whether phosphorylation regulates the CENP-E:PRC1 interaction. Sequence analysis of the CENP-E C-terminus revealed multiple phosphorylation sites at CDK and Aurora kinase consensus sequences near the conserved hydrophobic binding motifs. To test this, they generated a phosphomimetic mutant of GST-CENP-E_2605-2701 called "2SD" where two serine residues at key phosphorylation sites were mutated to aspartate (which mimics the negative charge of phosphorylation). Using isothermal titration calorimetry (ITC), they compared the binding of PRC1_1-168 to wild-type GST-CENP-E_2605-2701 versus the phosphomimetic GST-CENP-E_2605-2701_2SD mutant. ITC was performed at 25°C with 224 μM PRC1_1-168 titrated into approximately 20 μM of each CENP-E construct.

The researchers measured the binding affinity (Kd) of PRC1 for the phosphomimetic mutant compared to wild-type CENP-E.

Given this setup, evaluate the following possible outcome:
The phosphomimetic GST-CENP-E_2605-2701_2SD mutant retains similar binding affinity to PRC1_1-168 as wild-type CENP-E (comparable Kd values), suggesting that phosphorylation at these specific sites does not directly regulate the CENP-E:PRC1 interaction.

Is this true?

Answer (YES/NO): NO